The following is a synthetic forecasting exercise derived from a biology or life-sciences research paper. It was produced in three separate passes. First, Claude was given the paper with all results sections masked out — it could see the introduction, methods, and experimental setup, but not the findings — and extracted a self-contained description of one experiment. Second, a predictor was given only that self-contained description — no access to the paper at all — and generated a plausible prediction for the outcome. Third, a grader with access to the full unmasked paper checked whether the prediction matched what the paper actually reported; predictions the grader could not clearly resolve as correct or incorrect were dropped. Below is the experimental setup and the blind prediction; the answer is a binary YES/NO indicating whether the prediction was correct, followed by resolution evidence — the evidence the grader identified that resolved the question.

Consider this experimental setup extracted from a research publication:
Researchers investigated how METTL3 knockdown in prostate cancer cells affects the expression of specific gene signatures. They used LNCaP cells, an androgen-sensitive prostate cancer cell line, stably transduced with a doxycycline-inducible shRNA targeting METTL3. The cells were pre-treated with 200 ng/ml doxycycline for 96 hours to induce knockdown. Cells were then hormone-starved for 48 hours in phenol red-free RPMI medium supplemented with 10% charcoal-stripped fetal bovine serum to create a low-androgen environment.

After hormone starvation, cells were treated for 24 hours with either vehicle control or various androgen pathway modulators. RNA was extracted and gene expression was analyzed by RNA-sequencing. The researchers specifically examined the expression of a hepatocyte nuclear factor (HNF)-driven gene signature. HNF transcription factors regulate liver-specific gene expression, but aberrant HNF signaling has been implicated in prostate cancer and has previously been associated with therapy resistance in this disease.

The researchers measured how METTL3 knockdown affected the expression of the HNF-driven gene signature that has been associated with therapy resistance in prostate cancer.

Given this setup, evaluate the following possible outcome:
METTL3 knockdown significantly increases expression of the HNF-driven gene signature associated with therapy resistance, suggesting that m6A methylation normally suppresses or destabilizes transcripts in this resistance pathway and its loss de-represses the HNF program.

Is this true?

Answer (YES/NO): YES